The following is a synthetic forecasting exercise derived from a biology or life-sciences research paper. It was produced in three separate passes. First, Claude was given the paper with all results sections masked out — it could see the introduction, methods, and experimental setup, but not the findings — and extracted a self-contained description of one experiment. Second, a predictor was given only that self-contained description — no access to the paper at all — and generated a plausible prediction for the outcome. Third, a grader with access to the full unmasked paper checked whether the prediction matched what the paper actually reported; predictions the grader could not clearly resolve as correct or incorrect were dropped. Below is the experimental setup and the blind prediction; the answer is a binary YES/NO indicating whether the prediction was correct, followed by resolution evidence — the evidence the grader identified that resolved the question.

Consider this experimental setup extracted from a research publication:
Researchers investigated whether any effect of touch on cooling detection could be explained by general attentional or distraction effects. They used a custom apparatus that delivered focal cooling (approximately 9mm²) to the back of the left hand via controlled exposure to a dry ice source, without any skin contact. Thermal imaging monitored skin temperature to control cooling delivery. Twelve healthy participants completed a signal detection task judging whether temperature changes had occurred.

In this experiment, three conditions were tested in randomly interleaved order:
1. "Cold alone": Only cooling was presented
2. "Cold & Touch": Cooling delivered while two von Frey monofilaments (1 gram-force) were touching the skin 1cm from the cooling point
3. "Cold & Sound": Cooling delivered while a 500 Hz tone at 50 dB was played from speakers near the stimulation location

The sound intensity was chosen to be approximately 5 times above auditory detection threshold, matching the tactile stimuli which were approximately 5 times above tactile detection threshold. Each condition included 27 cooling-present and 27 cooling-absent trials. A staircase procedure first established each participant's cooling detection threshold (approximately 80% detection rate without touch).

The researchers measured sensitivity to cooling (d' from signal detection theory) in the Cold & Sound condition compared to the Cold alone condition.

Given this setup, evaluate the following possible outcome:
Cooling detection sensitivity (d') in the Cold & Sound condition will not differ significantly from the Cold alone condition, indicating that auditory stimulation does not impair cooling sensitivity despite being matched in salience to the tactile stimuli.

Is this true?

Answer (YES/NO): YES